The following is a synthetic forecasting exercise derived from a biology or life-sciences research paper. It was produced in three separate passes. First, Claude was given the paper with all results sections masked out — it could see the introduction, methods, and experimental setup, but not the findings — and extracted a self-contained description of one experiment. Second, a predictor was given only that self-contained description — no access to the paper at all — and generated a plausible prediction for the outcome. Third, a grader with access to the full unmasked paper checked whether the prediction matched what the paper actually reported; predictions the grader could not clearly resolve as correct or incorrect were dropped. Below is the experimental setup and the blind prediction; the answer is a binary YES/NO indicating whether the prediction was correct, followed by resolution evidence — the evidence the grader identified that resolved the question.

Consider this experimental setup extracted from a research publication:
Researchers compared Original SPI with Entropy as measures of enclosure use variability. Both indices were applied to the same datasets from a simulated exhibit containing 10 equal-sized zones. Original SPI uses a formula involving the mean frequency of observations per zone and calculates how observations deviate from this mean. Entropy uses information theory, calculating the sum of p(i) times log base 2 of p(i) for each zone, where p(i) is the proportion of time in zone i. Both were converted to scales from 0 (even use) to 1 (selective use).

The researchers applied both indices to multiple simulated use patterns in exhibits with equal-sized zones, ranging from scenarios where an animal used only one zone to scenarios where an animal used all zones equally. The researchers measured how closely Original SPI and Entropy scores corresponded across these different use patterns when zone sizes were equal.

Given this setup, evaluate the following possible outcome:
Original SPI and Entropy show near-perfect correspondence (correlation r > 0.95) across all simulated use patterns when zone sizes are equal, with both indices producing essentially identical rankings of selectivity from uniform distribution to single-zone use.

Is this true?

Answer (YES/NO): NO